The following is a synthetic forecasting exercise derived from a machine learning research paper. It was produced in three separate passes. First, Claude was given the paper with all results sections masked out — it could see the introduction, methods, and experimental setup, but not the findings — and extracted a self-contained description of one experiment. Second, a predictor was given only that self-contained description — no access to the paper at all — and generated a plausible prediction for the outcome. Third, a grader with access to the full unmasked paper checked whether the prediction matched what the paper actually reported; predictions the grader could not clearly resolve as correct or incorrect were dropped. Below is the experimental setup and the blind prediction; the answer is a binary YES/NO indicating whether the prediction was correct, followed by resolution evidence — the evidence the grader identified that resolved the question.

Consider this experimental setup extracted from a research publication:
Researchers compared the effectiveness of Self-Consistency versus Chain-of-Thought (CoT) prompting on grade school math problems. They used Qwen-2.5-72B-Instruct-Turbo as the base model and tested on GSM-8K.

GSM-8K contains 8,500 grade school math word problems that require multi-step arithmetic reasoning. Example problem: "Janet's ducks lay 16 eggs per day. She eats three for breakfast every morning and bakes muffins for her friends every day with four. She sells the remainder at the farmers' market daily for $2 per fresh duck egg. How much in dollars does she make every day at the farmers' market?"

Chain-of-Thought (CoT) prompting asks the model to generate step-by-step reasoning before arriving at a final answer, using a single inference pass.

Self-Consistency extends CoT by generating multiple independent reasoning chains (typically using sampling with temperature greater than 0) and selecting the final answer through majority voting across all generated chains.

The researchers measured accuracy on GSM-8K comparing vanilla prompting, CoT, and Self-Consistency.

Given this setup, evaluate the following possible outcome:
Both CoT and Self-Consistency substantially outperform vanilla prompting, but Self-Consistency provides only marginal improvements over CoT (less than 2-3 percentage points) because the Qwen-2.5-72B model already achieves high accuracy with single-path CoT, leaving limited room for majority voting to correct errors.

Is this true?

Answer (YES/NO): NO